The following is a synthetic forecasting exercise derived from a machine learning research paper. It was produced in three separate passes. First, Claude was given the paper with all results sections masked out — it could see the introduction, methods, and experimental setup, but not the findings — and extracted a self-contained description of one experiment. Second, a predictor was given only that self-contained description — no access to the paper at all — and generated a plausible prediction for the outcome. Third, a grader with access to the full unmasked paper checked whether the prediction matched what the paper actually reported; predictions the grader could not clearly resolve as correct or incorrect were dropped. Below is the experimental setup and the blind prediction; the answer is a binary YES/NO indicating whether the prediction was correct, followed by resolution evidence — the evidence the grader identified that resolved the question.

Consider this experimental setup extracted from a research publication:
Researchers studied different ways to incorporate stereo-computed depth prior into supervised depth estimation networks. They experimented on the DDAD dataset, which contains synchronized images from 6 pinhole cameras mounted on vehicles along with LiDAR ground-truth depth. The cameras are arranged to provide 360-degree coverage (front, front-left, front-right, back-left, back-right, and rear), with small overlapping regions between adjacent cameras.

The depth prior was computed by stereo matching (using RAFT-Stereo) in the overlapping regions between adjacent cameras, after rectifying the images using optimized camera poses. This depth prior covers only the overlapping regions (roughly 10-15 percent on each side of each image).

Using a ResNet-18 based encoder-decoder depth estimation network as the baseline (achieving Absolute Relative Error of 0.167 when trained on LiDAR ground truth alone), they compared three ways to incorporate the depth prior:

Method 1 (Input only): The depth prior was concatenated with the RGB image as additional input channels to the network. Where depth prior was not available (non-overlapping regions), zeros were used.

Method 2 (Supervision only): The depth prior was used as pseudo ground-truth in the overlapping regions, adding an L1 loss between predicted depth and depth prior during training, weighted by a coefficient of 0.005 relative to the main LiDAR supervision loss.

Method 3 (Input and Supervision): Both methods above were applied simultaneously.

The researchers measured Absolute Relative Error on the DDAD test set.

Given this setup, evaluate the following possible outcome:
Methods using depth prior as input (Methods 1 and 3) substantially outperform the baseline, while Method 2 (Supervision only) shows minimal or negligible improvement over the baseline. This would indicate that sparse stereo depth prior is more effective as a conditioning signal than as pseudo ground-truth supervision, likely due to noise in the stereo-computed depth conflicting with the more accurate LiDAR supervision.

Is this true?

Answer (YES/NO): YES